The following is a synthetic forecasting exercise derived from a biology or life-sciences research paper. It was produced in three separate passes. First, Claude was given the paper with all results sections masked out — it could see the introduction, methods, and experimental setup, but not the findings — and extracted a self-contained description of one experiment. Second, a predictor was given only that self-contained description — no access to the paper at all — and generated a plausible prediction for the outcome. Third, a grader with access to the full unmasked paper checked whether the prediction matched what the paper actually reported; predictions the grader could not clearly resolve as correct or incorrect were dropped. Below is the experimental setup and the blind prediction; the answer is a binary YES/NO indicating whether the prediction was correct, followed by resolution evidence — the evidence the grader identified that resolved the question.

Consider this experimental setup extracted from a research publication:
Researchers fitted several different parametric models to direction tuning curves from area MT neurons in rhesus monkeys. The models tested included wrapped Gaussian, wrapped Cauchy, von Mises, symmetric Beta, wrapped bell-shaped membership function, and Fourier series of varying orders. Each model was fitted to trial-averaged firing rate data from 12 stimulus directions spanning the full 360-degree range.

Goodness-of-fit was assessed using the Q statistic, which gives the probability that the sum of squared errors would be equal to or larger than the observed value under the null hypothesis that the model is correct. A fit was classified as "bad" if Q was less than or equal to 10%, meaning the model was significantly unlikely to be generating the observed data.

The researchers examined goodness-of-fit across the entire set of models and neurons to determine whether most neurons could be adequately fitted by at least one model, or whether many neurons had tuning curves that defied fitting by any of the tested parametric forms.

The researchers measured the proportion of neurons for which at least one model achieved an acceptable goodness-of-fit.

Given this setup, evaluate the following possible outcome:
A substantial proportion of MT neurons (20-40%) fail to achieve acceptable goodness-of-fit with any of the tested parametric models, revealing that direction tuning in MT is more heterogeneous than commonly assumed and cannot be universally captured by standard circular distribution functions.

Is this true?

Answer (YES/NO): NO